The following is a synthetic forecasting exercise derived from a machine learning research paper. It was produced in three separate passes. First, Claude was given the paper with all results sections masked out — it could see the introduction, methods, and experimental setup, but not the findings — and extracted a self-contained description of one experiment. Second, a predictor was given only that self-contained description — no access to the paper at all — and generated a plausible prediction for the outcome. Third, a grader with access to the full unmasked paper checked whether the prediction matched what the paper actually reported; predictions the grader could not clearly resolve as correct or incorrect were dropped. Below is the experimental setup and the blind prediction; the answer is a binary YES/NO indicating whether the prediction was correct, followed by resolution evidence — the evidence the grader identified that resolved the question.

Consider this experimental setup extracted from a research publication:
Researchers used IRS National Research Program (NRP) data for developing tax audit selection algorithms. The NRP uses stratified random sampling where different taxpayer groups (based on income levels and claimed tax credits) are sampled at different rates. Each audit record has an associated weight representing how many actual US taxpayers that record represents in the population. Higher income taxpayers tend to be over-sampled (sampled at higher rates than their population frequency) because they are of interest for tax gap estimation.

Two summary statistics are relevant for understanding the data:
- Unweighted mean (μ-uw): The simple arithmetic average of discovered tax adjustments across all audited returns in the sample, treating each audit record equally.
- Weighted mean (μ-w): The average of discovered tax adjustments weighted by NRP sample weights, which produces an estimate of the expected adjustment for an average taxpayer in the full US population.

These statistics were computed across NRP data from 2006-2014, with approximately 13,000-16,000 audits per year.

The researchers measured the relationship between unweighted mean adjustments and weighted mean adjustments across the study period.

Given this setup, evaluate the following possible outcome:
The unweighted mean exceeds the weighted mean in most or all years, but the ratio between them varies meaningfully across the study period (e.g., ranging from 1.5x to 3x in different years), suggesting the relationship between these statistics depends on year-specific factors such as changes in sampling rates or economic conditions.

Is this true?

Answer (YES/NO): NO